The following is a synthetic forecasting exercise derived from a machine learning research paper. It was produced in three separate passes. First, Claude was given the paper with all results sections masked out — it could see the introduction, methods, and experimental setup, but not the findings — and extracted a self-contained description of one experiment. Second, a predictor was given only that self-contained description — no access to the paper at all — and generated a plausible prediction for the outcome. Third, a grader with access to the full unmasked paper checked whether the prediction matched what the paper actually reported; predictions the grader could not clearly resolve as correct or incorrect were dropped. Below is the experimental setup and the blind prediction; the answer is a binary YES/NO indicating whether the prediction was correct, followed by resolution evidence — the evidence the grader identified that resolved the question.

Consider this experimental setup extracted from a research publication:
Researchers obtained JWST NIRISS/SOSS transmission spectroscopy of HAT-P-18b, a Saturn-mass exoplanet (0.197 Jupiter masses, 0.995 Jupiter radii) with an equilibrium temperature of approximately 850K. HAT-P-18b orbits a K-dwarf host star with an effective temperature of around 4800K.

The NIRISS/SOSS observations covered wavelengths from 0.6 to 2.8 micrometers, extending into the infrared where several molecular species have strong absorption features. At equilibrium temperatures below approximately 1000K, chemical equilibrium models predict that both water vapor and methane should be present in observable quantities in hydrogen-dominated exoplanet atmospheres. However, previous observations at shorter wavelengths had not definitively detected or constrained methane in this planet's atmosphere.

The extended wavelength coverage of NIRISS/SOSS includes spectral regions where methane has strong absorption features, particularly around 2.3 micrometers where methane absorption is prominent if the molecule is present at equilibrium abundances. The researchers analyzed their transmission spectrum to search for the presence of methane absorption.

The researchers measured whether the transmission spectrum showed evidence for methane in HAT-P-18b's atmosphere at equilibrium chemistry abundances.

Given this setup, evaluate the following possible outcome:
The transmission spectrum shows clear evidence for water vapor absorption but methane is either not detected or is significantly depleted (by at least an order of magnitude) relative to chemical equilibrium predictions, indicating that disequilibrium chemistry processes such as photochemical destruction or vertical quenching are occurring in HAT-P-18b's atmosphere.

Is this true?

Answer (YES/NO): YES